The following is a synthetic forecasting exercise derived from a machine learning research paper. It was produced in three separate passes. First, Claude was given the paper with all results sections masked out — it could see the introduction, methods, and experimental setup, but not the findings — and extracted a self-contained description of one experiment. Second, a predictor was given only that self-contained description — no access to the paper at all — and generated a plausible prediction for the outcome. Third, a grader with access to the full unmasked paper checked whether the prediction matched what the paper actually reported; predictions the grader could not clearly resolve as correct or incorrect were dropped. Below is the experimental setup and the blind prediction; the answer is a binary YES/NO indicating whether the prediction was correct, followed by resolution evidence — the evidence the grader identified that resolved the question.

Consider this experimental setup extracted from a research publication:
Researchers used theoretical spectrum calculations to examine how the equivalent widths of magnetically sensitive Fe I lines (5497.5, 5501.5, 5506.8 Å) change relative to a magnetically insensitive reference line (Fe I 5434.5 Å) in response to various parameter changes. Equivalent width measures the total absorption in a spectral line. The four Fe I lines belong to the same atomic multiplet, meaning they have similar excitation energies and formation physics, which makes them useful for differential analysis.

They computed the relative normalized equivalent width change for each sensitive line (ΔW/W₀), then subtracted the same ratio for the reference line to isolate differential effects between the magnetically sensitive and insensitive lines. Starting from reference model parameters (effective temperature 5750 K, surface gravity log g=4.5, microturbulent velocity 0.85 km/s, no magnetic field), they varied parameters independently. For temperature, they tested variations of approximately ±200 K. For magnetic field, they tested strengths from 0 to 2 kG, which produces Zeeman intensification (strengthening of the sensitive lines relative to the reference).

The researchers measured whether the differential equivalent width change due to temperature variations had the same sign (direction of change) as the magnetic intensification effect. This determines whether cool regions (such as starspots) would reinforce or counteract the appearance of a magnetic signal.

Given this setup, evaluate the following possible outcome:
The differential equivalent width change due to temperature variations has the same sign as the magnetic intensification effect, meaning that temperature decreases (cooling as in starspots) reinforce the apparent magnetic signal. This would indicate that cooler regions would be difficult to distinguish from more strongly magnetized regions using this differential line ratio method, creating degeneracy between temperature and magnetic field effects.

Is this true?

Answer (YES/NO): NO